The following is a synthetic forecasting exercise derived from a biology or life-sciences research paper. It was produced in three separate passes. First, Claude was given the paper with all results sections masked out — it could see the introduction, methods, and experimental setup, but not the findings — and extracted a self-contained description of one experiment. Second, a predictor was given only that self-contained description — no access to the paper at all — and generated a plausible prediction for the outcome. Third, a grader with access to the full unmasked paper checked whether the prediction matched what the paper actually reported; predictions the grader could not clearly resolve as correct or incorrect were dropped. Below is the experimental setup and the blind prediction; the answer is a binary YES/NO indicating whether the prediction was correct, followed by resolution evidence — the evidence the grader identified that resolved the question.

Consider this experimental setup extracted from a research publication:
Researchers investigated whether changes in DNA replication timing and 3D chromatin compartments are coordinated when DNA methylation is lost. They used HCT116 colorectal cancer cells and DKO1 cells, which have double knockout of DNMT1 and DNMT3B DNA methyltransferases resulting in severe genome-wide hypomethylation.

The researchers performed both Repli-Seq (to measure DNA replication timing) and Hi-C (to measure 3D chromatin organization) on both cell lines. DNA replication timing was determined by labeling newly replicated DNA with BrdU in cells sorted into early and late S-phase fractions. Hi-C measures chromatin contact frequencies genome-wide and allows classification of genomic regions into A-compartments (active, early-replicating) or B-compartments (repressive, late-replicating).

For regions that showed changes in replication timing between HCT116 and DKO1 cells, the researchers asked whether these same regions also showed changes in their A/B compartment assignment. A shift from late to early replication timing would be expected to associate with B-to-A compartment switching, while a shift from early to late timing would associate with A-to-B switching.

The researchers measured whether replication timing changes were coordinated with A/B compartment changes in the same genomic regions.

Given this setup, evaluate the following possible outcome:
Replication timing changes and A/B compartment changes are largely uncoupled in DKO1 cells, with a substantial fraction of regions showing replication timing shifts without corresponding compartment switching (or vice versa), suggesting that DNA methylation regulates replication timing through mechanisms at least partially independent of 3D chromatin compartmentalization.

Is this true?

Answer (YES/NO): NO